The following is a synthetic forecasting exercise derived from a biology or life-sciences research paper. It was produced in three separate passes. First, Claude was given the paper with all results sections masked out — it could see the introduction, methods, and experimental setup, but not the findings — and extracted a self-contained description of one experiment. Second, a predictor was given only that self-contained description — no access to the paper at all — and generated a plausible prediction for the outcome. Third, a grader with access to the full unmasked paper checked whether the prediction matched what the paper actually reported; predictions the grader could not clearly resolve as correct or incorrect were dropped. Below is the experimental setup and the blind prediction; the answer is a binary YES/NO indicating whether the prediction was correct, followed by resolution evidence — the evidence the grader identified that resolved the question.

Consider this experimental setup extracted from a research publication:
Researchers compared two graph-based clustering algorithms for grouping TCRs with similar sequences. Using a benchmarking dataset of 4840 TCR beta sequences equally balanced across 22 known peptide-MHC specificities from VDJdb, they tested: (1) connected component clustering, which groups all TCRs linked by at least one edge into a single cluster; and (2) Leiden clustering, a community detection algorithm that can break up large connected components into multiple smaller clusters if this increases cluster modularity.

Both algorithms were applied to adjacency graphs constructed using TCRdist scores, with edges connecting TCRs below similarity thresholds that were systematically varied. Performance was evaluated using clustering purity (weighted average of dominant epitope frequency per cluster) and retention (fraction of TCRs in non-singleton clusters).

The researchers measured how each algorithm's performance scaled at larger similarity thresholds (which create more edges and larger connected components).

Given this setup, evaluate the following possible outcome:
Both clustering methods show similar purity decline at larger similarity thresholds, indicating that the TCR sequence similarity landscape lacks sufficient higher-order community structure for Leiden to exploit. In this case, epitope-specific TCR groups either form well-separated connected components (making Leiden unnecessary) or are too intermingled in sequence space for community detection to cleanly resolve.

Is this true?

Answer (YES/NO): NO